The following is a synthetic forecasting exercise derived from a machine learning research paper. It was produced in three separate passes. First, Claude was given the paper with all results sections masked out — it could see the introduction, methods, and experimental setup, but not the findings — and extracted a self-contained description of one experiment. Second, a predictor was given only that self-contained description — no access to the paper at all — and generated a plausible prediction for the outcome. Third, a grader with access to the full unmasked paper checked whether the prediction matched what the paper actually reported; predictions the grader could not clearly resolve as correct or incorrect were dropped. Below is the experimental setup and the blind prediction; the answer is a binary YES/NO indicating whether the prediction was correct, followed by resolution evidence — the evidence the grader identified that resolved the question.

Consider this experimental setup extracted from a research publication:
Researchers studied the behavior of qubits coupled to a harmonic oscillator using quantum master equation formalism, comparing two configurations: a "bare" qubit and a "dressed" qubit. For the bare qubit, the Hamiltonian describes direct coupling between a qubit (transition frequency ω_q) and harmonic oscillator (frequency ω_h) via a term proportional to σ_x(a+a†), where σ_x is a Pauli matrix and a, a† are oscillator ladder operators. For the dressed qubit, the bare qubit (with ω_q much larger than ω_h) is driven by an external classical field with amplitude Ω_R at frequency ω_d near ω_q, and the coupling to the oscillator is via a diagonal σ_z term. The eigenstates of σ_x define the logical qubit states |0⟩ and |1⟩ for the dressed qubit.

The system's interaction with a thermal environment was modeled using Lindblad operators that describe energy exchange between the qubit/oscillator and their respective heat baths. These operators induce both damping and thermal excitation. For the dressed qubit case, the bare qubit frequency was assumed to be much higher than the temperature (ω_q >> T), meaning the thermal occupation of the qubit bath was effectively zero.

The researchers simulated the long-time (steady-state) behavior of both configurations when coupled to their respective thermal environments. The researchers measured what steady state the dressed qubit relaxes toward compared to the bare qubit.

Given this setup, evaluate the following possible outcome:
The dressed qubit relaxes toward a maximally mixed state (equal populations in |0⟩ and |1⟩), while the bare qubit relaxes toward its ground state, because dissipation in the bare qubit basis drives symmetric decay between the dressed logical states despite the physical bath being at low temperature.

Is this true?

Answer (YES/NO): NO